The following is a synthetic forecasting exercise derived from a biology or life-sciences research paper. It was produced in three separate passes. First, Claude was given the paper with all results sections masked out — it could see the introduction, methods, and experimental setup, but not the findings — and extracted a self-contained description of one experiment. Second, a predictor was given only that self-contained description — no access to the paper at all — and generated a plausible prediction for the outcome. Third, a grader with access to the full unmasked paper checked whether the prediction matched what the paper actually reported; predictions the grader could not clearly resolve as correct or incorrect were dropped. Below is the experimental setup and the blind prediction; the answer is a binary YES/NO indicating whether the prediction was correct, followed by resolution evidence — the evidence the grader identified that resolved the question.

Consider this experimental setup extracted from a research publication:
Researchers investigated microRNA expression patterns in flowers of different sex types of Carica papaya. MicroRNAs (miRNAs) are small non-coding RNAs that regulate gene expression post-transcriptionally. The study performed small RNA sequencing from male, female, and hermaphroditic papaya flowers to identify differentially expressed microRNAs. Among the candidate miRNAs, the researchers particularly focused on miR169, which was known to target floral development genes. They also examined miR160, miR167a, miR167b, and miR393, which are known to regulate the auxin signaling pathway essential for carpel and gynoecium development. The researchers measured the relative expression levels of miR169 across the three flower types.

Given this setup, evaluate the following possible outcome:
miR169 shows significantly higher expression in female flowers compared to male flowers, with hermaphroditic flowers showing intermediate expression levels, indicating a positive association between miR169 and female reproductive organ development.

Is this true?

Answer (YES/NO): NO